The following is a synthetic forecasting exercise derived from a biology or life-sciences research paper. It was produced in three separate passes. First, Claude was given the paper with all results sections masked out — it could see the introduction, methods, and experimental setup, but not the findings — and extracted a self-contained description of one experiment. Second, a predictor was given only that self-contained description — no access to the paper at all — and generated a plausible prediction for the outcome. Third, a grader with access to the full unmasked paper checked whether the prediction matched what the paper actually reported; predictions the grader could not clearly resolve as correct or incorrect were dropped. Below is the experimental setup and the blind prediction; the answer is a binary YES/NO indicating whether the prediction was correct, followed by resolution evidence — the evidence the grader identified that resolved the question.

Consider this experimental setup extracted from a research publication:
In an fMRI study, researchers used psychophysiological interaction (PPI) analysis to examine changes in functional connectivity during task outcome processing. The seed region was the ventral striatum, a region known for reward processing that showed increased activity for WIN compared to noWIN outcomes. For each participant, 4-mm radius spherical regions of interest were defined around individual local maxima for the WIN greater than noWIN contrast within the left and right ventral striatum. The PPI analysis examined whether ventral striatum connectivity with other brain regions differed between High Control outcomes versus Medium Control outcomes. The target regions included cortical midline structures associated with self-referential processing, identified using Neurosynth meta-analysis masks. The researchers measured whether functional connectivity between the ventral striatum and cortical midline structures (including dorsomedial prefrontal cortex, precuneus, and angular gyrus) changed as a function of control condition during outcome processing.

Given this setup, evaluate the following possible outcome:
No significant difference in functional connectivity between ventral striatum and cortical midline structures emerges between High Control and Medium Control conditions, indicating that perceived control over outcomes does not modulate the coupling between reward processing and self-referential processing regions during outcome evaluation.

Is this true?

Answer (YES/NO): NO